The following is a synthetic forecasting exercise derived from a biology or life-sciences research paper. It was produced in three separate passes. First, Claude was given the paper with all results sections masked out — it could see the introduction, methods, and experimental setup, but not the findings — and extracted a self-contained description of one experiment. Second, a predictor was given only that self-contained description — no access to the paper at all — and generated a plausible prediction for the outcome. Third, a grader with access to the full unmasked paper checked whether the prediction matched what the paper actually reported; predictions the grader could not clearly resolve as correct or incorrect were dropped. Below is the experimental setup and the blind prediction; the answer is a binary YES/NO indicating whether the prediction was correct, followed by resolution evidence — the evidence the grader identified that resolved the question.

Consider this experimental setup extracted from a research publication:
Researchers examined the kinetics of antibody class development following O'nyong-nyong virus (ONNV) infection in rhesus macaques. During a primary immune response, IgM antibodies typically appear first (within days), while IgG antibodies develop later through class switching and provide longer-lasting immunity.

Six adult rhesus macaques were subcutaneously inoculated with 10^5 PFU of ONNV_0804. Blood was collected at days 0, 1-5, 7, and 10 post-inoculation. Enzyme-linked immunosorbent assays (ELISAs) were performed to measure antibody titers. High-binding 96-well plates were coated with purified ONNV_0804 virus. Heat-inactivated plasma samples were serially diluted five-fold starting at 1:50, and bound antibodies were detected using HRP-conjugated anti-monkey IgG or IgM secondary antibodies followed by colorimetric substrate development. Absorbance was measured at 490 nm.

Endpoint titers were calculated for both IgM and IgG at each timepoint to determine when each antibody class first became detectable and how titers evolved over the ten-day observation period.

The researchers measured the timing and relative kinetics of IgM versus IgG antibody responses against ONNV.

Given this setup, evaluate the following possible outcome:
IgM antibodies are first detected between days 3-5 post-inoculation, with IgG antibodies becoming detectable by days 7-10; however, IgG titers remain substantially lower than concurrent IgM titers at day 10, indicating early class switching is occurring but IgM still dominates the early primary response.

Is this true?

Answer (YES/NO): NO